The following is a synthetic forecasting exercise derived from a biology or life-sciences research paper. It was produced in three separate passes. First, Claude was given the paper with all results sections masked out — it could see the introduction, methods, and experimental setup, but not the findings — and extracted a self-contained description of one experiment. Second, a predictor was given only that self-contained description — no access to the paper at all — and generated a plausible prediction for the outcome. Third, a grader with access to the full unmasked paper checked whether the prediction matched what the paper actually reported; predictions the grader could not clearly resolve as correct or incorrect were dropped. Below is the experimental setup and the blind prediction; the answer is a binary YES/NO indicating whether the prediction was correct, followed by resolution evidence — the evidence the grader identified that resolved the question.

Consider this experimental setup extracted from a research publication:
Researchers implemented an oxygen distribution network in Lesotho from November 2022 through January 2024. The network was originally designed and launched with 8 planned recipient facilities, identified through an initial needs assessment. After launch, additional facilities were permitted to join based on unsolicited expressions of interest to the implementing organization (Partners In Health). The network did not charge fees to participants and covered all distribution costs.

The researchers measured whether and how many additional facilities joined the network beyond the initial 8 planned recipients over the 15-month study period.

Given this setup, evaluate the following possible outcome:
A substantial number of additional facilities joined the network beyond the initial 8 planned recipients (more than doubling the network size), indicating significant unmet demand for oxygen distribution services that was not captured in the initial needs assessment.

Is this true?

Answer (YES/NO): YES